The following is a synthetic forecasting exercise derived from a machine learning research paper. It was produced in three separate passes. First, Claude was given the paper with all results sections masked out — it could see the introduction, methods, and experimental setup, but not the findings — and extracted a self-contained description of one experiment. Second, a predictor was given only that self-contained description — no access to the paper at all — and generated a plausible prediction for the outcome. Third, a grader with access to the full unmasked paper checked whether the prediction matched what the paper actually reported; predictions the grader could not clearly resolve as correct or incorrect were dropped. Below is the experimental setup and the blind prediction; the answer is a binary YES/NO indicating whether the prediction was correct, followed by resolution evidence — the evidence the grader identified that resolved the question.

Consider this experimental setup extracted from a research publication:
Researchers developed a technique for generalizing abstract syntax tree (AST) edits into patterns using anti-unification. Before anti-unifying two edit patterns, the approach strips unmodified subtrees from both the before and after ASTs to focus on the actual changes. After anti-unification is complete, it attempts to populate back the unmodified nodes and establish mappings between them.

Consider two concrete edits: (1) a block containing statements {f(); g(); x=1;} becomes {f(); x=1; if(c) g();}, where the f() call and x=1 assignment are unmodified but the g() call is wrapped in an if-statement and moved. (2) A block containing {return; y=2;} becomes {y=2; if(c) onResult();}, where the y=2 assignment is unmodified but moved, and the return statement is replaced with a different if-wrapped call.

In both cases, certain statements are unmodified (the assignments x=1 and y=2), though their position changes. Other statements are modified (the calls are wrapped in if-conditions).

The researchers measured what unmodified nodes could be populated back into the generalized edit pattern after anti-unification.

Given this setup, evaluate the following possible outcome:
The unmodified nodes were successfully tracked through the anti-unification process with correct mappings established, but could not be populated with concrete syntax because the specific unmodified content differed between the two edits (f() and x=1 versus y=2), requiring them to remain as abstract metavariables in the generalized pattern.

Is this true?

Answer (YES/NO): YES